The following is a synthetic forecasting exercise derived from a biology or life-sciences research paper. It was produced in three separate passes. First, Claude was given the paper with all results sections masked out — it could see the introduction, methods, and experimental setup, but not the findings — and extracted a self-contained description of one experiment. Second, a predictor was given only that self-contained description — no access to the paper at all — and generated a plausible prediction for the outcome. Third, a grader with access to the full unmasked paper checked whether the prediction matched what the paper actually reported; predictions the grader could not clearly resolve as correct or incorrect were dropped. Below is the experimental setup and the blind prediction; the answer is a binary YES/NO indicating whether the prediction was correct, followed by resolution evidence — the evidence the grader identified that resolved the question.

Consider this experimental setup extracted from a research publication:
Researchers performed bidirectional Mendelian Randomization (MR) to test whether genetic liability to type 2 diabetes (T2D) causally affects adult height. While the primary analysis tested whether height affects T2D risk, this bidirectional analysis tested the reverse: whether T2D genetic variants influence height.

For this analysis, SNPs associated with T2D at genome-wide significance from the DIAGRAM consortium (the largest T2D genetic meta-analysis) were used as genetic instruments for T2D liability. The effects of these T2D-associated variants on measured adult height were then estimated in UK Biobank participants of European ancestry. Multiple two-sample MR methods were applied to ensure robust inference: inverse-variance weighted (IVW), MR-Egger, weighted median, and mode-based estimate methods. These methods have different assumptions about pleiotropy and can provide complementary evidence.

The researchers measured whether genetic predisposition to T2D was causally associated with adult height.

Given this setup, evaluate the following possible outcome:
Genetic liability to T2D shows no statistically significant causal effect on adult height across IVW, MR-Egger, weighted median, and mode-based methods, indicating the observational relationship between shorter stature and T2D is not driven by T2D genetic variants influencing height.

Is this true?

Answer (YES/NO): YES